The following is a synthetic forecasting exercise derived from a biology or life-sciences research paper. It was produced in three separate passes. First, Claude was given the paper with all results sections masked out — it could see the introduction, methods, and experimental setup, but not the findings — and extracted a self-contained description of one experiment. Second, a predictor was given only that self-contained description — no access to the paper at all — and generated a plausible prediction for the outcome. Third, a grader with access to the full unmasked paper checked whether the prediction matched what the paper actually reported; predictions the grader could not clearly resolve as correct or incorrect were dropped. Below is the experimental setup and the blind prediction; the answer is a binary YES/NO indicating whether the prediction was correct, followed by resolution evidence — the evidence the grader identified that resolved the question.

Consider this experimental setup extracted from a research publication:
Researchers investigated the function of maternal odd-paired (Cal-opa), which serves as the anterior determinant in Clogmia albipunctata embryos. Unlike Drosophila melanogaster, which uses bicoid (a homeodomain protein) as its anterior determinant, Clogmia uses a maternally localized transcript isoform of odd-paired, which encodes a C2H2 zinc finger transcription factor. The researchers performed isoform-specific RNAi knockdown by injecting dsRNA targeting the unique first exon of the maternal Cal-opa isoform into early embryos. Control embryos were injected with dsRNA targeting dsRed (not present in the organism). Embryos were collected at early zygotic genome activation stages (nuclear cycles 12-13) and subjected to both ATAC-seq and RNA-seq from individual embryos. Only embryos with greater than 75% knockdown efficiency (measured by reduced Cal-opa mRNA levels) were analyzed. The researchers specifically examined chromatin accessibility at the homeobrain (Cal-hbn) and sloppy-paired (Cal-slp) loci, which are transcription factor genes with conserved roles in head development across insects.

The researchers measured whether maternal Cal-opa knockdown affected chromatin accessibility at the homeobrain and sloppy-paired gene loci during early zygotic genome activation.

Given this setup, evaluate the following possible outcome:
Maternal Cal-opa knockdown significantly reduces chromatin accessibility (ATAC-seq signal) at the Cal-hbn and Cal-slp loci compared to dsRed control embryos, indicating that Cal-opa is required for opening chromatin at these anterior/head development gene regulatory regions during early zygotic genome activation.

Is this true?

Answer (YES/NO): YES